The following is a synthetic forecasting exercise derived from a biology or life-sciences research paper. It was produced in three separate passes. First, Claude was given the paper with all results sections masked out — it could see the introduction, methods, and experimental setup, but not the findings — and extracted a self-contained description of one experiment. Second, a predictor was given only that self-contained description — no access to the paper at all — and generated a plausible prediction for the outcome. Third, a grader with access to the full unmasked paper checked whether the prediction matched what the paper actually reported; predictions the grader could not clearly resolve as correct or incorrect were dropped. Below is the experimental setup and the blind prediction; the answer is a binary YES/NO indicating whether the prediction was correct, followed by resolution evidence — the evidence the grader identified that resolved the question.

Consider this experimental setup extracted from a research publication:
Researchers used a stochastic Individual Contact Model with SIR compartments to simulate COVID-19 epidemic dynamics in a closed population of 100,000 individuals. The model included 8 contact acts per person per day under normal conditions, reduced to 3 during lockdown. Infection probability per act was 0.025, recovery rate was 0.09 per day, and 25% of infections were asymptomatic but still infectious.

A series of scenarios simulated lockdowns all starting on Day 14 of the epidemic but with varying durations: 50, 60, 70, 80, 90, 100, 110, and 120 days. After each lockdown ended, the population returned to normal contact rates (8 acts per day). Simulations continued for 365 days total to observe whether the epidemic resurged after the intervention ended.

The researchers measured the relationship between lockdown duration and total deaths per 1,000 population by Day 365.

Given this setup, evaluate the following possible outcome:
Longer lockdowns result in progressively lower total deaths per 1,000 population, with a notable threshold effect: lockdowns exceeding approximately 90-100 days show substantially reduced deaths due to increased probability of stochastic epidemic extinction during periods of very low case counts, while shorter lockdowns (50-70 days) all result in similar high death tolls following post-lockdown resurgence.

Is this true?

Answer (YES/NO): NO